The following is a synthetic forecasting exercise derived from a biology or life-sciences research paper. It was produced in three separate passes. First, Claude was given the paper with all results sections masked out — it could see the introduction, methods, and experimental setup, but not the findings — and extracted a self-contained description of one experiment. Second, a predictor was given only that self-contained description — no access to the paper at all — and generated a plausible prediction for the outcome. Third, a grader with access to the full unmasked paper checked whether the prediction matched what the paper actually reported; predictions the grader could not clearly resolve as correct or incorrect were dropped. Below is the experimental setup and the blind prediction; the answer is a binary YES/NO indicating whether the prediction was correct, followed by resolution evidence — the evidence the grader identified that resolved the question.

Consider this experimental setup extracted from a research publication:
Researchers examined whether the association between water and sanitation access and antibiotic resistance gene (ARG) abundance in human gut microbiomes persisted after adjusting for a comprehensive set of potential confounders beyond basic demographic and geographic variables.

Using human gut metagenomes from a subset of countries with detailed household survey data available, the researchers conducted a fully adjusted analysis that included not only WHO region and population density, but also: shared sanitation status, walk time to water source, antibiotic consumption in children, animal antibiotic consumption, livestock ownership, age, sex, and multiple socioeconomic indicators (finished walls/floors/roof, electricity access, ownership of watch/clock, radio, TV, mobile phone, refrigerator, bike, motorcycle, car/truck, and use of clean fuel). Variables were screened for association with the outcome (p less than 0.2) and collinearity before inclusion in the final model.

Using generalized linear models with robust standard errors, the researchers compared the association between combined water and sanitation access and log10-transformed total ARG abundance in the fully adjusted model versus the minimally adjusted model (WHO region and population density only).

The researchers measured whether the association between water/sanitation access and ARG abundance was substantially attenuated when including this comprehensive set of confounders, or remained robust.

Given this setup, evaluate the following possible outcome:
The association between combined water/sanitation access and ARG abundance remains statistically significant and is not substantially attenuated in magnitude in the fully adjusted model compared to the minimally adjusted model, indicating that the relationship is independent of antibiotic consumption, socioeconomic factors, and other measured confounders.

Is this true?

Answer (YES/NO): YES